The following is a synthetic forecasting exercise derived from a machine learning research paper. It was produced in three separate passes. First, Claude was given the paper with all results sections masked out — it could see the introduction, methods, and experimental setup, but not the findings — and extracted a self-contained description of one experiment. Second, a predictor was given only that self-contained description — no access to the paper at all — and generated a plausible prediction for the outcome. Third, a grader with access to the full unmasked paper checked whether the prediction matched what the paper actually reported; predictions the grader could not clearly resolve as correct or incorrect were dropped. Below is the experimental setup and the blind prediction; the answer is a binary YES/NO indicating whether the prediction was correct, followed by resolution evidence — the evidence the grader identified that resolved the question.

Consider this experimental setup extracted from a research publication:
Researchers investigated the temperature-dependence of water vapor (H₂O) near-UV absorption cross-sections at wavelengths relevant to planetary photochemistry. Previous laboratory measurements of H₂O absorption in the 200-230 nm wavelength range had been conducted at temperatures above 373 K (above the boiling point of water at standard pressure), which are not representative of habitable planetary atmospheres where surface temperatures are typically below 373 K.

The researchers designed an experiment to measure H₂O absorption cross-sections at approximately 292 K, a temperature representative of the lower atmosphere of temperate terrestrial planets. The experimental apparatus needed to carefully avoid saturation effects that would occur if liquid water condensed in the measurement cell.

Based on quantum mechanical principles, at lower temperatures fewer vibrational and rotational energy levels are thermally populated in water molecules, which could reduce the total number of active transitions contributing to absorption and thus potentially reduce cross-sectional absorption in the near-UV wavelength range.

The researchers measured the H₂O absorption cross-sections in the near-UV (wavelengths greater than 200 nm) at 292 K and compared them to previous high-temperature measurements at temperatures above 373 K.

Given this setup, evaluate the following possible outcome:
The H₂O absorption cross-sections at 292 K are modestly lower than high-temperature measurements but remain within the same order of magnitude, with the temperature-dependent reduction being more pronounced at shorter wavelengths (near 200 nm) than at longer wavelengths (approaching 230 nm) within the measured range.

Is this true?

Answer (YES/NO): NO